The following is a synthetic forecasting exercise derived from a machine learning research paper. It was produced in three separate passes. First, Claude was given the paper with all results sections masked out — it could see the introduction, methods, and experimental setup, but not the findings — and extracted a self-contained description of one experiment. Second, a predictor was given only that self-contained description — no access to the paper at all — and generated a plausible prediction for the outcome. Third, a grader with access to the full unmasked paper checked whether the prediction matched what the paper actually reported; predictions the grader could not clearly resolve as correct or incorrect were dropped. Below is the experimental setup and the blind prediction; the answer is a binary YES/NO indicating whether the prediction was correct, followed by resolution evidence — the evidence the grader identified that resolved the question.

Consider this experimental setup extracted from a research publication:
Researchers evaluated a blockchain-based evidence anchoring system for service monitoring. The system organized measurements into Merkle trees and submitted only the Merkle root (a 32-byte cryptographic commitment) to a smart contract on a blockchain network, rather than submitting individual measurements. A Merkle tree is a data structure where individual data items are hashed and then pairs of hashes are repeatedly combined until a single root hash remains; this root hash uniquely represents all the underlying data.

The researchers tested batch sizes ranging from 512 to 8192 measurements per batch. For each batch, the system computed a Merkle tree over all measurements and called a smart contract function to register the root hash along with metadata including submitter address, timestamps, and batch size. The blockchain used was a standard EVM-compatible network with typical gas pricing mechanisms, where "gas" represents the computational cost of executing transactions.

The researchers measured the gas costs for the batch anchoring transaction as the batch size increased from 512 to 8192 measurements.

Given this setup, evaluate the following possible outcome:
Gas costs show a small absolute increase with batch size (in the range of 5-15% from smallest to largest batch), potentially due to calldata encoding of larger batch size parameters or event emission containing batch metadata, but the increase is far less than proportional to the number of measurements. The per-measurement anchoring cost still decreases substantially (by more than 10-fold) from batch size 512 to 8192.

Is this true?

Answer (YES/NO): NO